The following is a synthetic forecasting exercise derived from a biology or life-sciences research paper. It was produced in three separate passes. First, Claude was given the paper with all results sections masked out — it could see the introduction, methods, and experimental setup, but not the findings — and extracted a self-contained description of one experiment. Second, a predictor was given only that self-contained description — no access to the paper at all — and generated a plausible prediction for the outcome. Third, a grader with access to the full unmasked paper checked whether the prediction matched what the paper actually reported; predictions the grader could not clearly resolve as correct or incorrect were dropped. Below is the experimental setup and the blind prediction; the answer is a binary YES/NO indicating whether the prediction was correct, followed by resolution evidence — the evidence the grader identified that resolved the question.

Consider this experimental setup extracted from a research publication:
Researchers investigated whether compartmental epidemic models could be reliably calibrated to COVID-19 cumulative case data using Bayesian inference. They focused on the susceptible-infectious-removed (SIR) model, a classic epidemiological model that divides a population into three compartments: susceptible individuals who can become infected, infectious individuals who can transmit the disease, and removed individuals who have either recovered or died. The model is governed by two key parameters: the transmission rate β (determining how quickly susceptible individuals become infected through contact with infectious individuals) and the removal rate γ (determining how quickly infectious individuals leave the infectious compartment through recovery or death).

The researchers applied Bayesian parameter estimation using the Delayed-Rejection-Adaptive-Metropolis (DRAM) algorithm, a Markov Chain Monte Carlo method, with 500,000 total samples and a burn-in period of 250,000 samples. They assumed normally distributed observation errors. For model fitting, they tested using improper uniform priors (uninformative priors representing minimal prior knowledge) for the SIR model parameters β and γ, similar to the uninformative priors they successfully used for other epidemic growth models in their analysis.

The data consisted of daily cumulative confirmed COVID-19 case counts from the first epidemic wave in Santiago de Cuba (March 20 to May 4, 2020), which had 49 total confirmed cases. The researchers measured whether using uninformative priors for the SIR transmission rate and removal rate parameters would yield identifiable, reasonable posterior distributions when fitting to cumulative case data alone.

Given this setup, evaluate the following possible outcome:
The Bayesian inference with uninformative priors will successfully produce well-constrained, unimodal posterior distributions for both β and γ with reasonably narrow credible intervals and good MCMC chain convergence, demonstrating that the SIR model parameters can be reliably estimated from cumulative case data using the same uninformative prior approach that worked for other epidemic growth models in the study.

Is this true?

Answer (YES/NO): NO